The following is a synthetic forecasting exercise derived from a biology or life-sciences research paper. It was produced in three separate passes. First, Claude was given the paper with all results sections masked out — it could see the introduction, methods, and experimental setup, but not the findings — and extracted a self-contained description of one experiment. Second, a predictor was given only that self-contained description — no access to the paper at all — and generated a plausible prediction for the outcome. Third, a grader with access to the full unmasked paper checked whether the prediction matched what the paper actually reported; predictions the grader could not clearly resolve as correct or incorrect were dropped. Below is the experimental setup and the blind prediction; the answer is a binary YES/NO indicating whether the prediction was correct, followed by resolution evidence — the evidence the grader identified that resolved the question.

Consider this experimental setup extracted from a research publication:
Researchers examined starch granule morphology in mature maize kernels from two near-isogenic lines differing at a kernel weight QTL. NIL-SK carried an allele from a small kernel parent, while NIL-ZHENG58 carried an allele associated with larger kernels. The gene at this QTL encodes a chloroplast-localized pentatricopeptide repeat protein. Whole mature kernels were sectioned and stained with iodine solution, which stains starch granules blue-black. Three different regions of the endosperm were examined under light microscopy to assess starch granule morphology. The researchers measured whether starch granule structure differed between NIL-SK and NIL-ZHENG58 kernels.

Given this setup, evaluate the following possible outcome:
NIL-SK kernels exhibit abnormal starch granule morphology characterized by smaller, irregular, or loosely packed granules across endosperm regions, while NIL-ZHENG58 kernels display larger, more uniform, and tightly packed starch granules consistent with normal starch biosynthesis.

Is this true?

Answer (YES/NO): NO